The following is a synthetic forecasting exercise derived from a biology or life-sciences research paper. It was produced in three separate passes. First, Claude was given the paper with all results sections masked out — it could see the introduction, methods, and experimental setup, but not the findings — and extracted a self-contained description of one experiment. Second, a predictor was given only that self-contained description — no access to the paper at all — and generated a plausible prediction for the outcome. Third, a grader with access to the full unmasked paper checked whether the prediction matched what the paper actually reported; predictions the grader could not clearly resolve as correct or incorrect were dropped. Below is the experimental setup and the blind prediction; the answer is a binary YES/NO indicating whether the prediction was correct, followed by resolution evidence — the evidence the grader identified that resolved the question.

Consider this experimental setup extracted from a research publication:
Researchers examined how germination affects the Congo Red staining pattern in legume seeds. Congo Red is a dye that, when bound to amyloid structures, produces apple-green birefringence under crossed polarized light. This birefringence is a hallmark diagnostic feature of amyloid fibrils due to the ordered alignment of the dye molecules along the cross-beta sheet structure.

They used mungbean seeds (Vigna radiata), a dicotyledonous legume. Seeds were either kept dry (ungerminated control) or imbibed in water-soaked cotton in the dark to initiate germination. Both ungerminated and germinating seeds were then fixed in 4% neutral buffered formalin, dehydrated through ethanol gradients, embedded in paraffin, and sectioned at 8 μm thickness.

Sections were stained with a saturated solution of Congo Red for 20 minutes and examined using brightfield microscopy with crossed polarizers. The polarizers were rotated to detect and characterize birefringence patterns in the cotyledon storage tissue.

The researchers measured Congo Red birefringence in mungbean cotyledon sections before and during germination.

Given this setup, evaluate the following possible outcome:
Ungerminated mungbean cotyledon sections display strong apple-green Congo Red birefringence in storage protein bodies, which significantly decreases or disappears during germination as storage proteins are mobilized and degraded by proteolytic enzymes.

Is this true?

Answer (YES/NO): YES